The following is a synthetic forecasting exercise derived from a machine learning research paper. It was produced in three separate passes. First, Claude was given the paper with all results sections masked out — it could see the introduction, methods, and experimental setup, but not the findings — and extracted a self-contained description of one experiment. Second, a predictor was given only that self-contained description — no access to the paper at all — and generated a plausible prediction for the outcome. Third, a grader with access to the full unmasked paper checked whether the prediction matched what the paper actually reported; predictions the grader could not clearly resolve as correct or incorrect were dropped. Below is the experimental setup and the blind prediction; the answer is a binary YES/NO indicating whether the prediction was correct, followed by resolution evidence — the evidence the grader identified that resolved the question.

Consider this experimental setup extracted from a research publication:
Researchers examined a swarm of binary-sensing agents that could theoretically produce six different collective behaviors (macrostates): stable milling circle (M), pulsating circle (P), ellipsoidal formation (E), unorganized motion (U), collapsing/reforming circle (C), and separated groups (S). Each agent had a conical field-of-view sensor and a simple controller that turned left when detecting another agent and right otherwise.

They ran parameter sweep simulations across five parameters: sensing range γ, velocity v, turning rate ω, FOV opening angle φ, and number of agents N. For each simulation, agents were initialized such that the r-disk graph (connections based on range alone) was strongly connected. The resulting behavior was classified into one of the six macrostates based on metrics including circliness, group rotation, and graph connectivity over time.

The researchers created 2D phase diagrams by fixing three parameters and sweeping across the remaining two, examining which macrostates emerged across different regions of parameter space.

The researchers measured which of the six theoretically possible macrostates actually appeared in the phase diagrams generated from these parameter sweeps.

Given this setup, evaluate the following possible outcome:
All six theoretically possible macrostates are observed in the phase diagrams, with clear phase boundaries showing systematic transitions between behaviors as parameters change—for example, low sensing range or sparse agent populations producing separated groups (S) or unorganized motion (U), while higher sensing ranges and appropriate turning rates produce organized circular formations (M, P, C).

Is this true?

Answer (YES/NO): NO